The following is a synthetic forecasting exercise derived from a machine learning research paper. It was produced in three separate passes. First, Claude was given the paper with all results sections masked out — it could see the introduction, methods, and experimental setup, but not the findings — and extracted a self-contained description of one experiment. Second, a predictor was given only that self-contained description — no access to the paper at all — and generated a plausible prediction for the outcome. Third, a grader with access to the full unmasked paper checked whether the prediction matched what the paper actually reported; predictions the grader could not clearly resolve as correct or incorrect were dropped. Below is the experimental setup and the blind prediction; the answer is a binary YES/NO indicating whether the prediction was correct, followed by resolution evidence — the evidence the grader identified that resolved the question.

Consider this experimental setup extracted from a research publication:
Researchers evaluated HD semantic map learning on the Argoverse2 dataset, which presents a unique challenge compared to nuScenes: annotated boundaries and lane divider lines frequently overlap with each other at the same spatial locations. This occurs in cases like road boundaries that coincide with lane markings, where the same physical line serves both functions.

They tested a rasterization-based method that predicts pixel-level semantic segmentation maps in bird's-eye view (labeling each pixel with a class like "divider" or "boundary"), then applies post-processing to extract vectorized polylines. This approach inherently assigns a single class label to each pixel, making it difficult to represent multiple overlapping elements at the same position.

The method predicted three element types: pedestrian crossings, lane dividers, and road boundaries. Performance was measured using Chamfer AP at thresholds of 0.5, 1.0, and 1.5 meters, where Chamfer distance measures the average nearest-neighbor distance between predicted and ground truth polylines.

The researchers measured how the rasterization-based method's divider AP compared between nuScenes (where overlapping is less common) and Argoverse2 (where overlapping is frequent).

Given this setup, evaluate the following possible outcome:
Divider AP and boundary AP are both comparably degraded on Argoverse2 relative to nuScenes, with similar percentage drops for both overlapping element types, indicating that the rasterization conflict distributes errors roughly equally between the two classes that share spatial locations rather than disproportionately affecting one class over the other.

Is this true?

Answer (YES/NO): NO